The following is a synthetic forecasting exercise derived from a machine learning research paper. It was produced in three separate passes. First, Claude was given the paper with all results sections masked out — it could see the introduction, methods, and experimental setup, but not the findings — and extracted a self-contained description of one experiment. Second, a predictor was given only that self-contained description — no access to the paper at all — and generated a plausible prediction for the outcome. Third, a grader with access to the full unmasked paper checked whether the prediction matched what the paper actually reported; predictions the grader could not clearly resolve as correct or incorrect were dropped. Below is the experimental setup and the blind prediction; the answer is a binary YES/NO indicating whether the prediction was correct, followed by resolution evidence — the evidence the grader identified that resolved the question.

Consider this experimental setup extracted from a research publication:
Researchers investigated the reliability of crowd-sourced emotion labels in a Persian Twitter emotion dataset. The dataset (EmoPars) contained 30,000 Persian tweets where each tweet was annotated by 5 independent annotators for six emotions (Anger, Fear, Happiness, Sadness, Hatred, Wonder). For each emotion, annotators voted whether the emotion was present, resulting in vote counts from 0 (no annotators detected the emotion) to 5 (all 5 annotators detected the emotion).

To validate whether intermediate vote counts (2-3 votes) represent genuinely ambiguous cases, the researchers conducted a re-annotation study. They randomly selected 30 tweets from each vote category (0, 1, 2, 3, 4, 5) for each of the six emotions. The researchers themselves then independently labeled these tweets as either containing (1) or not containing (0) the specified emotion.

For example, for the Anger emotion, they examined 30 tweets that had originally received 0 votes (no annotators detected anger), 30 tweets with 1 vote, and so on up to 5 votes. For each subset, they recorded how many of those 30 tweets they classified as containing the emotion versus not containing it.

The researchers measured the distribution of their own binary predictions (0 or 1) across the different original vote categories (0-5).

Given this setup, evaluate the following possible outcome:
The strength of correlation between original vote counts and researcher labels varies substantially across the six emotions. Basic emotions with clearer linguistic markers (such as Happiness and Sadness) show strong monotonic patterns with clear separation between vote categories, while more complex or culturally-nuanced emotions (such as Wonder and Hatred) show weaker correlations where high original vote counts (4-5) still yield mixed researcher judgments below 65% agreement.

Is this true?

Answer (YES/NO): NO